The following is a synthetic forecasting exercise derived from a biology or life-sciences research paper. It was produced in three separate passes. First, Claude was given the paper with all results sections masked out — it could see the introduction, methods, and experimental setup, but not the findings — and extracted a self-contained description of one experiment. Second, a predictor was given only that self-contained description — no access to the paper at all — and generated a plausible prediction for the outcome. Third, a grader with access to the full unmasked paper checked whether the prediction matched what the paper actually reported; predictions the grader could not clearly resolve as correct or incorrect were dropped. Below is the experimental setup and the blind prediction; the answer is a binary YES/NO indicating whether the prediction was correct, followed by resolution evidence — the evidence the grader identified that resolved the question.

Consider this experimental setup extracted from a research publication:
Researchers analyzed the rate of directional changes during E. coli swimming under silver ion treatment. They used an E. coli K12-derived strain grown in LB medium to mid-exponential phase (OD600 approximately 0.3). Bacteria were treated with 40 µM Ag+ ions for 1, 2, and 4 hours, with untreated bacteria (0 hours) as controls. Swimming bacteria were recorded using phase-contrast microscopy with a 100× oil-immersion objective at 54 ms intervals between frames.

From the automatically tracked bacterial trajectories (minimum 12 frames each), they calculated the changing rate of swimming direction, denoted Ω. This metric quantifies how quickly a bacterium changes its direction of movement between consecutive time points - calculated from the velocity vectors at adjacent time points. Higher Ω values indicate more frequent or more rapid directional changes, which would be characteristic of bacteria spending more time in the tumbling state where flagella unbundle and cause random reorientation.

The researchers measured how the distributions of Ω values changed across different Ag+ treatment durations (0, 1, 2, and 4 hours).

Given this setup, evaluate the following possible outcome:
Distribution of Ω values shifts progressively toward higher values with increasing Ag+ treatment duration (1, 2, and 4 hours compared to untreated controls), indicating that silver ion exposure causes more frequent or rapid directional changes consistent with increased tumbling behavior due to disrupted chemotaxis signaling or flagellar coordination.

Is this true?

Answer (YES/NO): YES